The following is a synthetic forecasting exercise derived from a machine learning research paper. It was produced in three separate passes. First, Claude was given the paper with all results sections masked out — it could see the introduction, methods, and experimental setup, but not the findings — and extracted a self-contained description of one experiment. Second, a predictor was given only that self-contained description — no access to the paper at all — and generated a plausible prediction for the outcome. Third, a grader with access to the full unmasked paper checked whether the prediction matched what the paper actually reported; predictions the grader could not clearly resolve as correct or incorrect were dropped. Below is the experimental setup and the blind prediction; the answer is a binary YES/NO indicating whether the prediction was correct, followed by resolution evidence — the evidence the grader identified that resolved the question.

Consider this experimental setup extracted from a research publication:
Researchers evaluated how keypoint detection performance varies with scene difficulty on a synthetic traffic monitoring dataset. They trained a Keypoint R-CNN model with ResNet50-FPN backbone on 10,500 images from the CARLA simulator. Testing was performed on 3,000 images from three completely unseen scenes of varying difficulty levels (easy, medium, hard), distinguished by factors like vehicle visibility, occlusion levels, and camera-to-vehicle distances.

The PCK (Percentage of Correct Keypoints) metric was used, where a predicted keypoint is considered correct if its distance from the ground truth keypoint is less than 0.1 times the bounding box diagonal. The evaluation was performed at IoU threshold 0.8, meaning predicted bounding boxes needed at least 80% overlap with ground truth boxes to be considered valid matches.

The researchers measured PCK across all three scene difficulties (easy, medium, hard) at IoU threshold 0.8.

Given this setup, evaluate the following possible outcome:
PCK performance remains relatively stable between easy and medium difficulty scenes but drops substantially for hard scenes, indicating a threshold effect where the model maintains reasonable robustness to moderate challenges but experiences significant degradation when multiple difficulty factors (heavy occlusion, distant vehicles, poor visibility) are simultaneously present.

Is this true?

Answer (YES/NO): YES